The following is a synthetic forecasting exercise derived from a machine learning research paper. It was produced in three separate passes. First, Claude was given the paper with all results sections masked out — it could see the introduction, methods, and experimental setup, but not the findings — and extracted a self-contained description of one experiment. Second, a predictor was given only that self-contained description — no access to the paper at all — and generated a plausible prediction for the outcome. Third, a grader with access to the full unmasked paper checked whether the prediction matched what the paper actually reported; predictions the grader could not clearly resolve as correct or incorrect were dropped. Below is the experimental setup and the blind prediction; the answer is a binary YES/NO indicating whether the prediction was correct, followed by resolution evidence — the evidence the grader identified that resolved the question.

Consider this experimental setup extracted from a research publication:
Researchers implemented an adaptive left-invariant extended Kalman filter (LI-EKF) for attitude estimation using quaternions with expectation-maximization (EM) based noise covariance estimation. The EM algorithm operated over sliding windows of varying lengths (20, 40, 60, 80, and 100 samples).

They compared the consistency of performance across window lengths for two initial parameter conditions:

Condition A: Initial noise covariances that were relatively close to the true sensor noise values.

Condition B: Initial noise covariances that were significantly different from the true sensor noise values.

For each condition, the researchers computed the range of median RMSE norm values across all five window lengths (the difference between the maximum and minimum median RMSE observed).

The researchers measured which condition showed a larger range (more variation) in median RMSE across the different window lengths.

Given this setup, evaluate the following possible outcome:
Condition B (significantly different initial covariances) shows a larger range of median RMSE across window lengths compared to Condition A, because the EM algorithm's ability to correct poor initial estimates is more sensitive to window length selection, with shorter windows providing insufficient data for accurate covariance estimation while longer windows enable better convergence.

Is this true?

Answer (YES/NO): NO